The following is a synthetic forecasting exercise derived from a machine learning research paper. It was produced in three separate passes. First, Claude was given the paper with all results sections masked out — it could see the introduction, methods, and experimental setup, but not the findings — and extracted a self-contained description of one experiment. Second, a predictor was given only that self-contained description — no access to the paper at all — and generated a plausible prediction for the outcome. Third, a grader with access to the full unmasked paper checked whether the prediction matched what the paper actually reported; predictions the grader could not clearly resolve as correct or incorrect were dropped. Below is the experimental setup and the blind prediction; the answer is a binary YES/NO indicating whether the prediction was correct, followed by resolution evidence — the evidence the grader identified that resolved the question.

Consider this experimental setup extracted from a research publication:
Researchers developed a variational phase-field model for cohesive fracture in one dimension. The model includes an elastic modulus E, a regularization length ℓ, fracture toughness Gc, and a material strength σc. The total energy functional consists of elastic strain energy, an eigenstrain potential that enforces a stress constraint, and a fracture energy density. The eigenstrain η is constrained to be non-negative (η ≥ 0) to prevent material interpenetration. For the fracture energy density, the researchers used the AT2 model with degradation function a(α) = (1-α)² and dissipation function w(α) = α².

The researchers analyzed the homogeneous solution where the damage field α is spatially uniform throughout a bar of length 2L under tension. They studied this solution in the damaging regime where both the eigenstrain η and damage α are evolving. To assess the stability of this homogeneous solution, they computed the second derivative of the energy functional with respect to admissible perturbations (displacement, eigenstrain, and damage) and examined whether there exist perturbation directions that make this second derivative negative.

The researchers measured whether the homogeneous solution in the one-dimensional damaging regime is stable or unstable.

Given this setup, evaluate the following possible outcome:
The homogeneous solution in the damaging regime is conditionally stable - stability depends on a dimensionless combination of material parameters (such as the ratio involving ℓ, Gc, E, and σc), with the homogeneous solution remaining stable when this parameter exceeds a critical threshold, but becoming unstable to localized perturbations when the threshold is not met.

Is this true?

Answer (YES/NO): NO